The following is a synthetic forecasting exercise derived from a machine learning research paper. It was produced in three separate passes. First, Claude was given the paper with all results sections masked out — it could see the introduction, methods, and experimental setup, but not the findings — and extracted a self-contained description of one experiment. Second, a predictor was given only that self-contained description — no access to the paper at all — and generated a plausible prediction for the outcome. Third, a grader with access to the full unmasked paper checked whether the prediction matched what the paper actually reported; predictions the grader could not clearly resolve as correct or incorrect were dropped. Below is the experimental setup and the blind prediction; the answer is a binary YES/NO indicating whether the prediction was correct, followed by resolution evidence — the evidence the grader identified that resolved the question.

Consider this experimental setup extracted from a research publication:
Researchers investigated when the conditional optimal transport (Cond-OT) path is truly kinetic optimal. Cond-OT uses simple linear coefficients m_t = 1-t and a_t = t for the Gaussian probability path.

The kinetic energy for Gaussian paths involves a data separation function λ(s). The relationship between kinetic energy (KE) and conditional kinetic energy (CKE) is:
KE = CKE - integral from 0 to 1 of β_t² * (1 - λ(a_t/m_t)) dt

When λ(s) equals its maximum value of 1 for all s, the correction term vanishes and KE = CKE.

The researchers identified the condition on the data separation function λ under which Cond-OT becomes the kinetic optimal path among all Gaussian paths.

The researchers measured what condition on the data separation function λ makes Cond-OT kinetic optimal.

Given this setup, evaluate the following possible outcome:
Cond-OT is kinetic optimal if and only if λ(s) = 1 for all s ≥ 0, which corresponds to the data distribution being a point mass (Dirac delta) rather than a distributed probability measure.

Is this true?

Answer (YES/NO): NO